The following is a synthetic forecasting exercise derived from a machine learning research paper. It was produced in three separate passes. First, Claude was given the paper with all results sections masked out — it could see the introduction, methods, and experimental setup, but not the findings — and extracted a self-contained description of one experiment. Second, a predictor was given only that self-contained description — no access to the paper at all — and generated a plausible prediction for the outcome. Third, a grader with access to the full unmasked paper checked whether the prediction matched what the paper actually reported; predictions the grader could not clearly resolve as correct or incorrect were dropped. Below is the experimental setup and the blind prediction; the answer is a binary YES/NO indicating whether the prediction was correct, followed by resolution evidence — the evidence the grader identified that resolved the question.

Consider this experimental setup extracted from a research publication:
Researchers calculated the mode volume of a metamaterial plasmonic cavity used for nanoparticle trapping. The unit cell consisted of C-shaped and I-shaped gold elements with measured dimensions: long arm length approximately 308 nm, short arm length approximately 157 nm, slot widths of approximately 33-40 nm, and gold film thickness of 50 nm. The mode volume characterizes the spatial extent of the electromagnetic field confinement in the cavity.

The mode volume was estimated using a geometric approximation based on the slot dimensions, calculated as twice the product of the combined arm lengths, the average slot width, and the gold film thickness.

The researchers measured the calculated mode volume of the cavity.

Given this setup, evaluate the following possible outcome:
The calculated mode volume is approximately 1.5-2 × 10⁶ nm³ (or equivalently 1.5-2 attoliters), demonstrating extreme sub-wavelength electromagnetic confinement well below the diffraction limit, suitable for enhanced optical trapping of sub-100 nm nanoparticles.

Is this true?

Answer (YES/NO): YES